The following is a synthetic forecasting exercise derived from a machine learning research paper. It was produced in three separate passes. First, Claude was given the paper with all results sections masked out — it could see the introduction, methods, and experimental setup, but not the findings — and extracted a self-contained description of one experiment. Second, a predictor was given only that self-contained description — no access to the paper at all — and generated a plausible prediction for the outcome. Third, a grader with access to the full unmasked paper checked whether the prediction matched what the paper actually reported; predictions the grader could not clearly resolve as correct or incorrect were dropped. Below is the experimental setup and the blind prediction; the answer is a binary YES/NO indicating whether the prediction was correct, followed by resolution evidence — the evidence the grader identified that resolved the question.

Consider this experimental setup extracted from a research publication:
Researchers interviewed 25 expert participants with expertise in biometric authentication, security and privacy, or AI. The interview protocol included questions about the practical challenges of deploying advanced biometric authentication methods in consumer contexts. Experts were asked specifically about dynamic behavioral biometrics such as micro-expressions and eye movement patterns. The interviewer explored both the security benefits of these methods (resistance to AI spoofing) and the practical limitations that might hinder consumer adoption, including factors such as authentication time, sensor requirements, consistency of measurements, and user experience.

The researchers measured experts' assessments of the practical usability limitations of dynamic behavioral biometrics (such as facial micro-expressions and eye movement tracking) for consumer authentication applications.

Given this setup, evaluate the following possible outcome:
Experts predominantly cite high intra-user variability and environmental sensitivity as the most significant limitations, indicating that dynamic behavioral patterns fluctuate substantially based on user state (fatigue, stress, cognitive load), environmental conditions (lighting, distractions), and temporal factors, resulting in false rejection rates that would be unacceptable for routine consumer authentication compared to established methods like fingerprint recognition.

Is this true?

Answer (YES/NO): NO